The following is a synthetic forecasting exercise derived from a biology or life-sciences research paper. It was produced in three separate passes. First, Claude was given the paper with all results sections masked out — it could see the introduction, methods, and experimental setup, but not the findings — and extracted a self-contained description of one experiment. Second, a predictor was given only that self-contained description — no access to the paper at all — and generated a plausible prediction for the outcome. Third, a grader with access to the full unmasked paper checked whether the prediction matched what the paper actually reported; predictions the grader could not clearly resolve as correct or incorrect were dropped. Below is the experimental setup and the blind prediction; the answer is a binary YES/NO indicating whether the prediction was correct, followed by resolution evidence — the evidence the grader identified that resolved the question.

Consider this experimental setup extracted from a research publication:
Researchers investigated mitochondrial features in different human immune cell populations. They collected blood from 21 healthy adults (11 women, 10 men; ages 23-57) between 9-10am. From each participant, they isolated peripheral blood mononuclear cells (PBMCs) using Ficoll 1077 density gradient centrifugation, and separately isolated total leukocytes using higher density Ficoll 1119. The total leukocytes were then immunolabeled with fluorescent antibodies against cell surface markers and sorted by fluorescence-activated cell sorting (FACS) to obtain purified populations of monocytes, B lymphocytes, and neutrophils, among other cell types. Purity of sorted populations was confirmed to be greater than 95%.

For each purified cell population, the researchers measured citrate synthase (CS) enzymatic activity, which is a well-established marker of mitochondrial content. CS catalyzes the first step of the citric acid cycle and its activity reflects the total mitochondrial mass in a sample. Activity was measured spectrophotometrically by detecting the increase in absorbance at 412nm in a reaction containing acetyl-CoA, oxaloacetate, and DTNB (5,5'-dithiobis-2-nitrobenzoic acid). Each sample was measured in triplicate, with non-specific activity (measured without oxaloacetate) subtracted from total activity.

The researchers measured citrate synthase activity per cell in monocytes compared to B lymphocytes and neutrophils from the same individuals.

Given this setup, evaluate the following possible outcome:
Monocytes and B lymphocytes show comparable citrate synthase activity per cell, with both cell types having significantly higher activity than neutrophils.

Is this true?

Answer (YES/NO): YES